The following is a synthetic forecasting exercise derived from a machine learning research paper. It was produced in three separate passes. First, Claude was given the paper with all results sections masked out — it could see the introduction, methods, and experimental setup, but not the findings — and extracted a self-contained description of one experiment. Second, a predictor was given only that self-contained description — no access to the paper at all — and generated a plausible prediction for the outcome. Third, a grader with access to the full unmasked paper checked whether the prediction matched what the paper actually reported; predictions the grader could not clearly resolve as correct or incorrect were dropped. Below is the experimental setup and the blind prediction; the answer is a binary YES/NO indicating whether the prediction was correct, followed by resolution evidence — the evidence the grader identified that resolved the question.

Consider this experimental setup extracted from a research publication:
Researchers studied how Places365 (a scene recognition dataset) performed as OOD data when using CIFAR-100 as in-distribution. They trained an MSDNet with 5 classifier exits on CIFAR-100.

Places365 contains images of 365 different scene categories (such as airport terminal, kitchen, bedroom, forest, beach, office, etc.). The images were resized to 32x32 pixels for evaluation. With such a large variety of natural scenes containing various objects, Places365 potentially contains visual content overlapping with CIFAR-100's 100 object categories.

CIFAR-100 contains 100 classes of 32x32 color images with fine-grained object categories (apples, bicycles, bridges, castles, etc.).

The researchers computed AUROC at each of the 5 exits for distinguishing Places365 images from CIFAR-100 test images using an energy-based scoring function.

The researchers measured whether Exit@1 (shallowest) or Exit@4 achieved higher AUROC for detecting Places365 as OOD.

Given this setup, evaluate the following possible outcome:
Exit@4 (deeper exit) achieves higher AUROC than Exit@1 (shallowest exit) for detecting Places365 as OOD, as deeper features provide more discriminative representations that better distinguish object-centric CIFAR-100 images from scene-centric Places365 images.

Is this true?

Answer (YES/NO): YES